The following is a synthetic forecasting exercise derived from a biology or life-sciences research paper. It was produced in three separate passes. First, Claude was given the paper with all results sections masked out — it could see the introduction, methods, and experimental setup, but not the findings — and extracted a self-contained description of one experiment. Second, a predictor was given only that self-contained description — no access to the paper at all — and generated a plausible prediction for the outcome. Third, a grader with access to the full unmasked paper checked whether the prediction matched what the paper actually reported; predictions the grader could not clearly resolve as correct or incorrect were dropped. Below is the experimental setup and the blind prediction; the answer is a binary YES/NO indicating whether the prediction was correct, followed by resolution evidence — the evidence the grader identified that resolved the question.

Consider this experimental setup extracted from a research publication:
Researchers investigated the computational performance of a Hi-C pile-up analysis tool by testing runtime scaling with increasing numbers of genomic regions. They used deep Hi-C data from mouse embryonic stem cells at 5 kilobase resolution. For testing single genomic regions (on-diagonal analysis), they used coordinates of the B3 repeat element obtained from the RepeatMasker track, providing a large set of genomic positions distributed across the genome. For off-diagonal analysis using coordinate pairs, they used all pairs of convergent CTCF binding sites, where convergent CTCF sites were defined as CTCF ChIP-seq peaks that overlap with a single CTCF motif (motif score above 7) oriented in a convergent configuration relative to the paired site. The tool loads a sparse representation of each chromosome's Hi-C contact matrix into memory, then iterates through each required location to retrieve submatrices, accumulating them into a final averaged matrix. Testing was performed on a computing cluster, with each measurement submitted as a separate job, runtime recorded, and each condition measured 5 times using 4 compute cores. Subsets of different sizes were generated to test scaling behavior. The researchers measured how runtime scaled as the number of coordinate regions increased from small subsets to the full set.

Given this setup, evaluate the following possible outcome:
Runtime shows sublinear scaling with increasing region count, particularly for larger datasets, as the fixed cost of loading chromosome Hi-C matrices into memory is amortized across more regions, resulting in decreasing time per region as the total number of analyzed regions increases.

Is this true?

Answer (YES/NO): NO